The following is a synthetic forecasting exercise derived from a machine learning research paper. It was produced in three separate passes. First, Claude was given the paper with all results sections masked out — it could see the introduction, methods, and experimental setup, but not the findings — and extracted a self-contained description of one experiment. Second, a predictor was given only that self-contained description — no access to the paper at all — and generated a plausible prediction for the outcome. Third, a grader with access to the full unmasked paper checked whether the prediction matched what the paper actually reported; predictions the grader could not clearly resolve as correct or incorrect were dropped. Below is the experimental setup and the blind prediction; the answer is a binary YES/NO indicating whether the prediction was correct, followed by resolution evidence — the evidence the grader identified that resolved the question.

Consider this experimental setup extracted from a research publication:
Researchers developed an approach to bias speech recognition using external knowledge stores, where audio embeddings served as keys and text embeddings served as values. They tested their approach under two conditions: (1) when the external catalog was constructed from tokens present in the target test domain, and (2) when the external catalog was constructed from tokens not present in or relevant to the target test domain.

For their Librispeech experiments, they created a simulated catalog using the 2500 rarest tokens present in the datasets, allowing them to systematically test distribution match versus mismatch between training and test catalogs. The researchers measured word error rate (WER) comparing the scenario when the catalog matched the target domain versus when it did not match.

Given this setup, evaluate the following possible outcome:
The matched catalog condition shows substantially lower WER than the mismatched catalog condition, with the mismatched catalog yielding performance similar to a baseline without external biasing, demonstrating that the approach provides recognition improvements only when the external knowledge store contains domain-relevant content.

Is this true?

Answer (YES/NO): NO